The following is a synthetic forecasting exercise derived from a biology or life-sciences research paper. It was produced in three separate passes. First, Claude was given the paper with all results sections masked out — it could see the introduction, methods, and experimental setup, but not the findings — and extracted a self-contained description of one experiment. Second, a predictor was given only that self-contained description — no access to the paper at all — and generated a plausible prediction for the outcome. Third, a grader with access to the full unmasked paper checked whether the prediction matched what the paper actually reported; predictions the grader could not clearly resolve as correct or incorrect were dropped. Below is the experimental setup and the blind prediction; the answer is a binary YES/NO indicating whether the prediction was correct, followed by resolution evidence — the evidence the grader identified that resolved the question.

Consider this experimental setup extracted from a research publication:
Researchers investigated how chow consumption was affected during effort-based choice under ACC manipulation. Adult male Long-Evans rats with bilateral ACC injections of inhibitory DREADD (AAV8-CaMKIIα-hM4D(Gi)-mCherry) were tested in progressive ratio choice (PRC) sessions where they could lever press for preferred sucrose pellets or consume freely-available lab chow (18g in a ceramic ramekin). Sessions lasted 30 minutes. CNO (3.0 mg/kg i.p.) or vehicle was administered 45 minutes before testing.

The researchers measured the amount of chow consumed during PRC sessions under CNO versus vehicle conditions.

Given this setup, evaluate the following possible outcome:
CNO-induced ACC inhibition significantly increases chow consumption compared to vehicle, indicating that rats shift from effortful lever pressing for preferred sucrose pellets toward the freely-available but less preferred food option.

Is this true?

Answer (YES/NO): NO